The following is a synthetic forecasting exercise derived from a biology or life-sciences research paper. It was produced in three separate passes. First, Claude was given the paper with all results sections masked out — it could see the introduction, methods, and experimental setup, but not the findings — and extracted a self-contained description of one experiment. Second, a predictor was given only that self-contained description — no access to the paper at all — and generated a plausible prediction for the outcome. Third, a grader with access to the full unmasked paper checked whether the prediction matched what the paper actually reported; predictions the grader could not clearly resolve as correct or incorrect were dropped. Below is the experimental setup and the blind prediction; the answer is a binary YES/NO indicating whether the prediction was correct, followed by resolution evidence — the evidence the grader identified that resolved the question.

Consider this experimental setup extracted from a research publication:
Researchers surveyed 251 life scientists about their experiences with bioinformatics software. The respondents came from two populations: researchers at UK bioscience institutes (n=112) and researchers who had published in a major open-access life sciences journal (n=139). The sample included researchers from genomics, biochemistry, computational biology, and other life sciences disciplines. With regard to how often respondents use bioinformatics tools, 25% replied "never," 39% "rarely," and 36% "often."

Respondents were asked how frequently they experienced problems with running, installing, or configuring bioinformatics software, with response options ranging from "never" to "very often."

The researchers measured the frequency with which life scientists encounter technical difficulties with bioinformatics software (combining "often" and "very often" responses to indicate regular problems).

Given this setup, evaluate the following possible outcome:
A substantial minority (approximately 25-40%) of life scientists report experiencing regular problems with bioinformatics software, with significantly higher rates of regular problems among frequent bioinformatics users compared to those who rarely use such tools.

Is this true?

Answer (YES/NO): NO